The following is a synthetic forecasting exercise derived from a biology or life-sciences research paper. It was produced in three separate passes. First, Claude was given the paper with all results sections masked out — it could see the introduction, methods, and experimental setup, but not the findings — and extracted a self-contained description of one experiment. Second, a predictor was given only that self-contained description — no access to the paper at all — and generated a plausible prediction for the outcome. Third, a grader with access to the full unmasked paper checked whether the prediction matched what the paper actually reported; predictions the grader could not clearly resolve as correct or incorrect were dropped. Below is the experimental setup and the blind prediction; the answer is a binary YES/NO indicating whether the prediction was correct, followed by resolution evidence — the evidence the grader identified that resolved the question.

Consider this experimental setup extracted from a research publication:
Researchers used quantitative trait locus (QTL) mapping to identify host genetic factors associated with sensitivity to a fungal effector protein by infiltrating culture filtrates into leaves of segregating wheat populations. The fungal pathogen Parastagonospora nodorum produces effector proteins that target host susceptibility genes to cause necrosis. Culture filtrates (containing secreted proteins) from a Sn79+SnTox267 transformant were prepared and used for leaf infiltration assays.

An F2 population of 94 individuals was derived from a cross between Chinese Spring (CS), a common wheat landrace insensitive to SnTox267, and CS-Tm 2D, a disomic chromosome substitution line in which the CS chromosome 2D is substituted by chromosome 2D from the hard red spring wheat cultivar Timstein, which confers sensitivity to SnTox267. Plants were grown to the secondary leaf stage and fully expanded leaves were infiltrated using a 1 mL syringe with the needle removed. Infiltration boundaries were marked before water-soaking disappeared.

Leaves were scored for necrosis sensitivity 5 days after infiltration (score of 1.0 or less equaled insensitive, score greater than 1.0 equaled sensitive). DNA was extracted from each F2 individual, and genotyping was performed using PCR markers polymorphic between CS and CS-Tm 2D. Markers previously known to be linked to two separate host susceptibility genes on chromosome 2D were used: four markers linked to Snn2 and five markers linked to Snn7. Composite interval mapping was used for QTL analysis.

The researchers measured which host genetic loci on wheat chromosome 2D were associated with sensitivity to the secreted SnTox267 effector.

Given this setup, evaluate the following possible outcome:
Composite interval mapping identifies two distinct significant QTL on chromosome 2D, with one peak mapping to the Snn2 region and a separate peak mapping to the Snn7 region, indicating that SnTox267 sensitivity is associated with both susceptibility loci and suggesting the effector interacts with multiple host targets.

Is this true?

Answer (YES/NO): NO